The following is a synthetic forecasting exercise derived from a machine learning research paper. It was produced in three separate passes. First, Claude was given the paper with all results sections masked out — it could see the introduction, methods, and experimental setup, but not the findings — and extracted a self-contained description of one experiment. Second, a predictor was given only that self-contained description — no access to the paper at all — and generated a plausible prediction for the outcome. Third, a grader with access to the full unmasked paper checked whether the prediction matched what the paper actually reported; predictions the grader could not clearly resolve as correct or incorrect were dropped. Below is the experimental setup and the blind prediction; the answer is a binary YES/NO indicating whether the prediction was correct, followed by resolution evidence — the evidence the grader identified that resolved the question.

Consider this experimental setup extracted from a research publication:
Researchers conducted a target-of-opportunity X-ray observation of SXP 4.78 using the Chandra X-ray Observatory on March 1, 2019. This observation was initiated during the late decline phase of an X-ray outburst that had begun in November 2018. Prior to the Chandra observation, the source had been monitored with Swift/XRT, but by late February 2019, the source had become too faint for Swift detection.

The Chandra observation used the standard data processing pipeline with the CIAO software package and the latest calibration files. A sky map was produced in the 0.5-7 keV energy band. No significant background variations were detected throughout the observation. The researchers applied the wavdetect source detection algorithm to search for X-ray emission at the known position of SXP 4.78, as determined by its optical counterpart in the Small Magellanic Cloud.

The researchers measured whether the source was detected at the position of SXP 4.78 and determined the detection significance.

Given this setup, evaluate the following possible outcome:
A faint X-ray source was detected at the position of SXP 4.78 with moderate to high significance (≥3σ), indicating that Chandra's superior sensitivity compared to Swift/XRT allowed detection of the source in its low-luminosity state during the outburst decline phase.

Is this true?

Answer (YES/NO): NO